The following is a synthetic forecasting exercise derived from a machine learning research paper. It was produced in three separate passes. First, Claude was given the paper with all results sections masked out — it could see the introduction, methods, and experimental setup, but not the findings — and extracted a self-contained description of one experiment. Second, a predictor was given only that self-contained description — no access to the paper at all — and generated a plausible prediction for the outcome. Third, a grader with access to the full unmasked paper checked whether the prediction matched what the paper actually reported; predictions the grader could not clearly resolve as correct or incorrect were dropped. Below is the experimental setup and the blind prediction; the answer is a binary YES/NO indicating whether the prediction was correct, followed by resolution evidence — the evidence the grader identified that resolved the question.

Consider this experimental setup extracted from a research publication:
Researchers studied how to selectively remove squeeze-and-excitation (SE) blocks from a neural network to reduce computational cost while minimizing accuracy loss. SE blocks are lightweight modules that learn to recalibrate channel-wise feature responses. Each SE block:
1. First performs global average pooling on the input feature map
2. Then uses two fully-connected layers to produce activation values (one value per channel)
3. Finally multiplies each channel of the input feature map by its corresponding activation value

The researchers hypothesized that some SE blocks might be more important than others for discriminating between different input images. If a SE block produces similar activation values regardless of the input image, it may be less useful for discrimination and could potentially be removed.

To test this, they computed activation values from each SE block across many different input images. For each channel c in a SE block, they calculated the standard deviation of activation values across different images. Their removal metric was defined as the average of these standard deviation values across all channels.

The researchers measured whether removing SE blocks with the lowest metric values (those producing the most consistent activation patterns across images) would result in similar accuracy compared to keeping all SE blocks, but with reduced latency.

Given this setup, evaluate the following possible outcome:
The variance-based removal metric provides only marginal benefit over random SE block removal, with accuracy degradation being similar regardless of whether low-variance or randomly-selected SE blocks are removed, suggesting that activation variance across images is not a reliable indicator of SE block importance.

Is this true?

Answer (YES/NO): NO